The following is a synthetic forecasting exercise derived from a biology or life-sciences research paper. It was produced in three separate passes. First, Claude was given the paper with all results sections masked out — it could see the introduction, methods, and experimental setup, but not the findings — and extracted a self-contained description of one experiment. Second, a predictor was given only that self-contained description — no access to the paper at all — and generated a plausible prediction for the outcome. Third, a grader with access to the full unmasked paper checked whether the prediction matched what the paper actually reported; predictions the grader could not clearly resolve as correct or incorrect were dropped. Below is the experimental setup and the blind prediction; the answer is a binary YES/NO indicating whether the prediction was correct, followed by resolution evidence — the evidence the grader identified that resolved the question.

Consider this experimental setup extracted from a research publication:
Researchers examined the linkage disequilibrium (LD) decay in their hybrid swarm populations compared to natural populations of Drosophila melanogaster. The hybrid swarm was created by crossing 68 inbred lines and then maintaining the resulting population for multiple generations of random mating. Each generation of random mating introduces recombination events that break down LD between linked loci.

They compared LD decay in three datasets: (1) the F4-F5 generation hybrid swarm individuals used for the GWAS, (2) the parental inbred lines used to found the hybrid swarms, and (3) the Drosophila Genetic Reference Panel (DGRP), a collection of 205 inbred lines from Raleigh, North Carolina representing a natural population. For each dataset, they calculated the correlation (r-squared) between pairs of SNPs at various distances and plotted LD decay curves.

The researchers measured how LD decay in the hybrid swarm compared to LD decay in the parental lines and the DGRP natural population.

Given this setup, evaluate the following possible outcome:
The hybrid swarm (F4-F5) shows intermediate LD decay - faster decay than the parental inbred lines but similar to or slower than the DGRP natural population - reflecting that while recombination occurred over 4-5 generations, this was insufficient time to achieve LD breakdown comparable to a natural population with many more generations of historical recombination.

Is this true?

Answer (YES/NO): YES